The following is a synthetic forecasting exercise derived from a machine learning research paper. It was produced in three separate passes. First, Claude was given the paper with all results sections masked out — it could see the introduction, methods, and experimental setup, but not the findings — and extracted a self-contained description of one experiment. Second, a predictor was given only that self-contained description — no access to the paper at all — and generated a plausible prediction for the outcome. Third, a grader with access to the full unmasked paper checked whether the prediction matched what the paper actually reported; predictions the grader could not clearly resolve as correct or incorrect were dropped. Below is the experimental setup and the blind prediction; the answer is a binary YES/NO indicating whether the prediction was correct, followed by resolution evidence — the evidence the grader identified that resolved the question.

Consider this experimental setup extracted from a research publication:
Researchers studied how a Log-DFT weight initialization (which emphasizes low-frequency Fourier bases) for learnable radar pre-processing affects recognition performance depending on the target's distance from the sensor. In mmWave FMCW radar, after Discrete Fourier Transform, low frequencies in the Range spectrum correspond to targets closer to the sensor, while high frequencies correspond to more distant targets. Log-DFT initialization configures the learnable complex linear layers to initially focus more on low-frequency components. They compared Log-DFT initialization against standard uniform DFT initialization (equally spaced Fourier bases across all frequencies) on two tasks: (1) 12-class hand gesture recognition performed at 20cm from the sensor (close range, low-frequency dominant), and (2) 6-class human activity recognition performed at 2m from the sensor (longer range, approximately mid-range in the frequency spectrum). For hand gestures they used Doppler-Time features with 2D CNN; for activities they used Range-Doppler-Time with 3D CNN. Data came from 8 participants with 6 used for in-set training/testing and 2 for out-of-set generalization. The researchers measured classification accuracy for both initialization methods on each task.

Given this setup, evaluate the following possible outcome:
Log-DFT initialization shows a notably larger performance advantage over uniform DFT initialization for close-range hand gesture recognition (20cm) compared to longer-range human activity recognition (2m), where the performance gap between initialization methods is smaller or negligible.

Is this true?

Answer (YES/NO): NO